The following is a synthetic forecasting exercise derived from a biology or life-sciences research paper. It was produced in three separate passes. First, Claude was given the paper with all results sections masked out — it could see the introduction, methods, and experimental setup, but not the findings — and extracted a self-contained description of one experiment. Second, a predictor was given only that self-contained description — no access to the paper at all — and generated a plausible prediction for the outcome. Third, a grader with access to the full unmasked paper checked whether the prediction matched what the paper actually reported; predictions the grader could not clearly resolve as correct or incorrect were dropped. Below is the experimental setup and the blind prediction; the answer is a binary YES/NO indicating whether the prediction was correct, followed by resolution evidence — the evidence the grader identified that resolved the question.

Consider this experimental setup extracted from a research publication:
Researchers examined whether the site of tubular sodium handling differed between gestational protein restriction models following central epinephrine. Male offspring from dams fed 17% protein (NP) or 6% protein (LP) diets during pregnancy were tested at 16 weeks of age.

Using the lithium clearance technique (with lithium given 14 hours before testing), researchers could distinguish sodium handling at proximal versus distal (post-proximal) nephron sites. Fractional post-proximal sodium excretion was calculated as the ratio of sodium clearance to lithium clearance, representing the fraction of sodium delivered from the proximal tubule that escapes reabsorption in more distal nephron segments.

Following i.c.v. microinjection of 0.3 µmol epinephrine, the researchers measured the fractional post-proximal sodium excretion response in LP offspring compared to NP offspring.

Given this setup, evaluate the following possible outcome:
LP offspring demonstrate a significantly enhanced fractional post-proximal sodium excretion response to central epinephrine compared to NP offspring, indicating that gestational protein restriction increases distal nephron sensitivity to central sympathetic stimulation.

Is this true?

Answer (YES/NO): NO